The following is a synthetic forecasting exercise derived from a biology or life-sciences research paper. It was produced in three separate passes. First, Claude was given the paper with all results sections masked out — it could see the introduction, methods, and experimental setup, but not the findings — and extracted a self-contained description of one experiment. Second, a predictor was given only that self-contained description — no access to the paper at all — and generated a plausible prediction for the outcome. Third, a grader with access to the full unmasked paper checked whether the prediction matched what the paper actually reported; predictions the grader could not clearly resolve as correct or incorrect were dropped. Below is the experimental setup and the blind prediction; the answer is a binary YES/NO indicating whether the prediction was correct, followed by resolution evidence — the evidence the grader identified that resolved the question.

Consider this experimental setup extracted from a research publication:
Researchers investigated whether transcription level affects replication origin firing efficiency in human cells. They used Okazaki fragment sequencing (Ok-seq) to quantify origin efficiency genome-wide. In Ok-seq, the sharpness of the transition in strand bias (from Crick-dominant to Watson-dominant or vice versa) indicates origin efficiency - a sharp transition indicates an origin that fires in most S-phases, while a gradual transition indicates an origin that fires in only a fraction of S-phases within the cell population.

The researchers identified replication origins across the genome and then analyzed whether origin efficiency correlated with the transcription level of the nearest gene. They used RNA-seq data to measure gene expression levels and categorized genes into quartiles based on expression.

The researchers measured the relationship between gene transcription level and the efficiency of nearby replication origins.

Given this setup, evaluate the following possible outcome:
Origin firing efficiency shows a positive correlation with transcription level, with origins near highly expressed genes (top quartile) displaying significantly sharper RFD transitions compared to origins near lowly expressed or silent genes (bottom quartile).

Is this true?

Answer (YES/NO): YES